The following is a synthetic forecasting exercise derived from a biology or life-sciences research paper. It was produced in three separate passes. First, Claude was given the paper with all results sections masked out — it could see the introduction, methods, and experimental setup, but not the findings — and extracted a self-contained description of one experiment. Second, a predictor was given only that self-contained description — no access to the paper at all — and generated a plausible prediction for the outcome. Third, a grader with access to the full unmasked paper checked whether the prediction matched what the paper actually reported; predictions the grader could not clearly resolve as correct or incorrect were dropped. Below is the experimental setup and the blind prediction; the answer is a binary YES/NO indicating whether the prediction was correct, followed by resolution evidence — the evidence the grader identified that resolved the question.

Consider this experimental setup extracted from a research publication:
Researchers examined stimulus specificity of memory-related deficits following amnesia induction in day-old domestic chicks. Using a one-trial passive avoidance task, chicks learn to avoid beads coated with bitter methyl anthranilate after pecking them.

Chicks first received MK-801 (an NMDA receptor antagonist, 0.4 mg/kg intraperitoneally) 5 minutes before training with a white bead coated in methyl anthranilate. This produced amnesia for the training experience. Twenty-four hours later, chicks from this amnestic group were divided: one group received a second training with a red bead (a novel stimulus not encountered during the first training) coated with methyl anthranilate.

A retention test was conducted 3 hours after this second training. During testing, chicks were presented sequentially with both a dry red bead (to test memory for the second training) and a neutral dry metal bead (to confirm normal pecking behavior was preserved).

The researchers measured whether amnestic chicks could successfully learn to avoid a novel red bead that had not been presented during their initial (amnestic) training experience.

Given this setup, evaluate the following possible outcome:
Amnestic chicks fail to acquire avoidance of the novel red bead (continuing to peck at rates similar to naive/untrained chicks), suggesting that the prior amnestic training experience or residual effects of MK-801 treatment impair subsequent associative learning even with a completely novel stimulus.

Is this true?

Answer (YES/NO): NO